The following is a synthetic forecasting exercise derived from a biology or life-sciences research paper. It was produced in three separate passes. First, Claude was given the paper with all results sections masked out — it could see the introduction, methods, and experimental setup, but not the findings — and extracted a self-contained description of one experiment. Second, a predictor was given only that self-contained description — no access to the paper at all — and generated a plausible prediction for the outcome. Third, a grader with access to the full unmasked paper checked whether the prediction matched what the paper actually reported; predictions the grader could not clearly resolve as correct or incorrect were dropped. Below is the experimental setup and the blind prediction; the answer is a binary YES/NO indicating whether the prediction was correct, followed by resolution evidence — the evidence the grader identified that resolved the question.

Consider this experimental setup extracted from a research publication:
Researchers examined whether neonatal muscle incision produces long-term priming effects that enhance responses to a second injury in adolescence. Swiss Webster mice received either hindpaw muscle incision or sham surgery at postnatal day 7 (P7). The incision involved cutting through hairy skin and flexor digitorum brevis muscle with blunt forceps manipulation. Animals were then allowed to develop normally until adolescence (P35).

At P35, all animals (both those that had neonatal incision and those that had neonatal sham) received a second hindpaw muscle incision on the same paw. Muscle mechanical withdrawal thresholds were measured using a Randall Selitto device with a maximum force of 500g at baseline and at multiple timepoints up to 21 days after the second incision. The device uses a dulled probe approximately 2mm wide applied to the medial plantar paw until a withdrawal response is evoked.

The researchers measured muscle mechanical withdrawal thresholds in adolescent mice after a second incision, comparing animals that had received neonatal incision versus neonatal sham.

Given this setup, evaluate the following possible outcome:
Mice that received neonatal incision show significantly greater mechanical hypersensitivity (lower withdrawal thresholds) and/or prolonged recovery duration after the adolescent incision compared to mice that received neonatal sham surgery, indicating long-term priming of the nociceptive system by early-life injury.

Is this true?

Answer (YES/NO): YES